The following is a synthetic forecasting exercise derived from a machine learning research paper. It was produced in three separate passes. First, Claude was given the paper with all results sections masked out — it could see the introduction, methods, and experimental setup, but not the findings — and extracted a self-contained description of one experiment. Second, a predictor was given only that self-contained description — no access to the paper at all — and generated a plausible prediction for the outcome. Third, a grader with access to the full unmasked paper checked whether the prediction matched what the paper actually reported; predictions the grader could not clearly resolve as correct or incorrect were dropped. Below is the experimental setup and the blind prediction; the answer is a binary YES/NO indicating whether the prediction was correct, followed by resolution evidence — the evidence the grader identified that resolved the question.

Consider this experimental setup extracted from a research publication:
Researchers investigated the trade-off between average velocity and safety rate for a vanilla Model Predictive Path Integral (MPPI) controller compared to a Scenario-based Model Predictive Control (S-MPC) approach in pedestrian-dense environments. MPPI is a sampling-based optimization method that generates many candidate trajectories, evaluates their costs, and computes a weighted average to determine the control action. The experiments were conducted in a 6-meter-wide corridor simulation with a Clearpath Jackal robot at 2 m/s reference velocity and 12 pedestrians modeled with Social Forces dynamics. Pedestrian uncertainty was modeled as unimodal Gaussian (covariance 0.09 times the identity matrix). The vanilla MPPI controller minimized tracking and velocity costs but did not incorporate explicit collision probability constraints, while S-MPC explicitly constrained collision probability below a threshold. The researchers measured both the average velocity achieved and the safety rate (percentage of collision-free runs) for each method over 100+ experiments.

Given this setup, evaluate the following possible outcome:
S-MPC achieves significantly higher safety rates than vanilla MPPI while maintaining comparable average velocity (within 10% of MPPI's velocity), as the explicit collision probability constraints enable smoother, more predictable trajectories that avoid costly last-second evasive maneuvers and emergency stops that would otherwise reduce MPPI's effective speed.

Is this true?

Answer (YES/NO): YES